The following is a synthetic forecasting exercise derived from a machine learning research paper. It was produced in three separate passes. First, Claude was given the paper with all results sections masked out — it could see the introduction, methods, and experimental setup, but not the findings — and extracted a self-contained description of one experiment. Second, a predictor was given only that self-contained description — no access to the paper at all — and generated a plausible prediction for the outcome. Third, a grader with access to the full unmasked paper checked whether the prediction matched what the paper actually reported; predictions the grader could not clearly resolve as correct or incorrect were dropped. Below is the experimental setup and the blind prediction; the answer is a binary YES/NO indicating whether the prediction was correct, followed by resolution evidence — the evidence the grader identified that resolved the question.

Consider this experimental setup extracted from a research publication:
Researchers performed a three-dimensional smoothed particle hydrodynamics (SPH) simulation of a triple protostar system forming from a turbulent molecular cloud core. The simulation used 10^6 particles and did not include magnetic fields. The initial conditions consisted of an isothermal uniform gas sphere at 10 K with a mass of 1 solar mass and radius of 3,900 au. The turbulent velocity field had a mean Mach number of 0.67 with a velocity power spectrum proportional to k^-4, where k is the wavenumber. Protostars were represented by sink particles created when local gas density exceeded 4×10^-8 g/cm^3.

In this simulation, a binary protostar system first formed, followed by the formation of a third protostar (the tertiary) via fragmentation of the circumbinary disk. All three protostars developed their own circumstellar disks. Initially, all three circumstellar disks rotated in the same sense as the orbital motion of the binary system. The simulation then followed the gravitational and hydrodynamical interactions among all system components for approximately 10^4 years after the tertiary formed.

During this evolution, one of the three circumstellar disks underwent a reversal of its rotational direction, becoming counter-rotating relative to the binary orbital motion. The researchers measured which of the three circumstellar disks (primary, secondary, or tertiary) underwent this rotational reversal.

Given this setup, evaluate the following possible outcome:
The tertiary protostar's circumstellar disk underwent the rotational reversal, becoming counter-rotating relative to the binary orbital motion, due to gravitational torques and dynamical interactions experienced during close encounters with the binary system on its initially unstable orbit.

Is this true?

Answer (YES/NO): NO